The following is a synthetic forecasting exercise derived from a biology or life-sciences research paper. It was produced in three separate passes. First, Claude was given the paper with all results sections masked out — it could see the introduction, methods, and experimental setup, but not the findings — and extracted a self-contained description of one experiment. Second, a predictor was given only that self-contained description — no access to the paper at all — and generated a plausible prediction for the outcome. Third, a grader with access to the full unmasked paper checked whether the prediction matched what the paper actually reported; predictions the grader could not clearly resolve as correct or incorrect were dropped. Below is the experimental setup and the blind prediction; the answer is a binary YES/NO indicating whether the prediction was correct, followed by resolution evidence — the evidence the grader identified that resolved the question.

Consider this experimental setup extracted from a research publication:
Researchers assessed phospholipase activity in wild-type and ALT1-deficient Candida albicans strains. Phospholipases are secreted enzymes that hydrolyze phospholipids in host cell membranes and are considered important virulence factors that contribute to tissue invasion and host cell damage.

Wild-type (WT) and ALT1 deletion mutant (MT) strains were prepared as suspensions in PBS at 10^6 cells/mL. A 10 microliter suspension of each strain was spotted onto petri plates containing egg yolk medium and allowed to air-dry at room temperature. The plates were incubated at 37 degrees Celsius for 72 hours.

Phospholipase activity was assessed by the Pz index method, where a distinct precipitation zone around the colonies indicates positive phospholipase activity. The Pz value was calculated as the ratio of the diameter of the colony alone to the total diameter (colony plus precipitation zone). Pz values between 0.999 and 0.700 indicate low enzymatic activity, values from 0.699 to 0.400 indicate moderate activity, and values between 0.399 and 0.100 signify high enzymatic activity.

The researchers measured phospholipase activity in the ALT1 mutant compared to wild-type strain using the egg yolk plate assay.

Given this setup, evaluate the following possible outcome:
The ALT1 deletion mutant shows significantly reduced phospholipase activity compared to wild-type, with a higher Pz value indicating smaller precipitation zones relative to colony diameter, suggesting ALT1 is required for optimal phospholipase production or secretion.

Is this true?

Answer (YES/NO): YES